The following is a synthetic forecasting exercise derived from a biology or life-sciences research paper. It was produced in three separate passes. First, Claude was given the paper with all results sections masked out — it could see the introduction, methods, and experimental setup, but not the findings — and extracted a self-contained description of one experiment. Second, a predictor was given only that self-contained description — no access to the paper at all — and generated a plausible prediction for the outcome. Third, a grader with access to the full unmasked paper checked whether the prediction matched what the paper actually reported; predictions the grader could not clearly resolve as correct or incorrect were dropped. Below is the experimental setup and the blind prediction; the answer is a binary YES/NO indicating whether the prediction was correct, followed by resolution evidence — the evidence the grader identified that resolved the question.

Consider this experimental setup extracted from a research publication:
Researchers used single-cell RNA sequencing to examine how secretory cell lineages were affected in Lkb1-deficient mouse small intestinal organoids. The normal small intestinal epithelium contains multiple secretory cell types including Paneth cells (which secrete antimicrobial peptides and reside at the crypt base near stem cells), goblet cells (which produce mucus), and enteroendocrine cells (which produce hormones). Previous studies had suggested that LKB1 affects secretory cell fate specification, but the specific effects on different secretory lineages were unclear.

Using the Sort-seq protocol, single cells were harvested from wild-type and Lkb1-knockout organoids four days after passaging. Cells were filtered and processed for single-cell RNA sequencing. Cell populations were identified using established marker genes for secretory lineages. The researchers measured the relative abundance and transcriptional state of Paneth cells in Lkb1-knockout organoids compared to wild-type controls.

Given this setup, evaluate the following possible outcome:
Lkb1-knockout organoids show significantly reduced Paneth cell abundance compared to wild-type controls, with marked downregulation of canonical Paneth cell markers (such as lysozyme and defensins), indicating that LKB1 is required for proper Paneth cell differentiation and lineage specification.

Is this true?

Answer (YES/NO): NO